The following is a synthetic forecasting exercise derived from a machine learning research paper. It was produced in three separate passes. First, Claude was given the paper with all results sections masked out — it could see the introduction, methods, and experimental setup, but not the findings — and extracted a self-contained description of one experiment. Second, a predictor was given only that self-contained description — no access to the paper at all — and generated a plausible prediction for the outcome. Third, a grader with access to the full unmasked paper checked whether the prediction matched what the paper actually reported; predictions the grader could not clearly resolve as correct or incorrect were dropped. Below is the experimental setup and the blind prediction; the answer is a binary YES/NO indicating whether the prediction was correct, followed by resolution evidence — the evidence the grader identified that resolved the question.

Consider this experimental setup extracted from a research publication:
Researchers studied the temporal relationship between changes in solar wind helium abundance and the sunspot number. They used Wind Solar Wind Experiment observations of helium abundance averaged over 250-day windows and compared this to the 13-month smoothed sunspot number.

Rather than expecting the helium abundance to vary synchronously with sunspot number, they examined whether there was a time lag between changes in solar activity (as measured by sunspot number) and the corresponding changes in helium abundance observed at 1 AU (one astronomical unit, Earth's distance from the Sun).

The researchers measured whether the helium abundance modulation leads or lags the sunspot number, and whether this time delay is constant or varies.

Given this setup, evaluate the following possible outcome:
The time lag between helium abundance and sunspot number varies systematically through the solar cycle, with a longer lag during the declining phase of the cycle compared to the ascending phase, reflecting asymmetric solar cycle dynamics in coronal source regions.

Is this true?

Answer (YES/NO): NO